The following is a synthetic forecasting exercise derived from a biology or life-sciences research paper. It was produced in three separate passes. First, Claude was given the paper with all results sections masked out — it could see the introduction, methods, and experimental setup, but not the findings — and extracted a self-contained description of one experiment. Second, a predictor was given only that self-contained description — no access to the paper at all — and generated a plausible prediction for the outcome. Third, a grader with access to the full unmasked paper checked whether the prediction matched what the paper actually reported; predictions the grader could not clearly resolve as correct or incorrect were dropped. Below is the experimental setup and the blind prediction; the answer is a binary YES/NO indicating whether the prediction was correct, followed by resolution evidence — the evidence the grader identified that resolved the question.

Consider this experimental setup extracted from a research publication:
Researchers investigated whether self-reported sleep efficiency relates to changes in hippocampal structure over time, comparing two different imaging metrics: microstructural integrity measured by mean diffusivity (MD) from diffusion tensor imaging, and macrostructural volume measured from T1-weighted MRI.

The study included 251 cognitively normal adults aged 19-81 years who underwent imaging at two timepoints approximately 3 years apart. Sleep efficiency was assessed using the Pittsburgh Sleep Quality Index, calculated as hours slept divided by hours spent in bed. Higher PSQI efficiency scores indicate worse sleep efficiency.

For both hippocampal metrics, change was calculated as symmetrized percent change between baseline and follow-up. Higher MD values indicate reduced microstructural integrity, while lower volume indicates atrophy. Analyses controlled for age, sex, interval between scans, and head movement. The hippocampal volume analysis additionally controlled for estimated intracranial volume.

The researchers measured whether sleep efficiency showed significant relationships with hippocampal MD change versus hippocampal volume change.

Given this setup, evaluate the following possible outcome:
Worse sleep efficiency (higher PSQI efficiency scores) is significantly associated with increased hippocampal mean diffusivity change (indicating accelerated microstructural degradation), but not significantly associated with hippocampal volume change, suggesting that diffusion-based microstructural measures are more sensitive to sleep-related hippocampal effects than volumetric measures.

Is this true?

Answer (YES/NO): YES